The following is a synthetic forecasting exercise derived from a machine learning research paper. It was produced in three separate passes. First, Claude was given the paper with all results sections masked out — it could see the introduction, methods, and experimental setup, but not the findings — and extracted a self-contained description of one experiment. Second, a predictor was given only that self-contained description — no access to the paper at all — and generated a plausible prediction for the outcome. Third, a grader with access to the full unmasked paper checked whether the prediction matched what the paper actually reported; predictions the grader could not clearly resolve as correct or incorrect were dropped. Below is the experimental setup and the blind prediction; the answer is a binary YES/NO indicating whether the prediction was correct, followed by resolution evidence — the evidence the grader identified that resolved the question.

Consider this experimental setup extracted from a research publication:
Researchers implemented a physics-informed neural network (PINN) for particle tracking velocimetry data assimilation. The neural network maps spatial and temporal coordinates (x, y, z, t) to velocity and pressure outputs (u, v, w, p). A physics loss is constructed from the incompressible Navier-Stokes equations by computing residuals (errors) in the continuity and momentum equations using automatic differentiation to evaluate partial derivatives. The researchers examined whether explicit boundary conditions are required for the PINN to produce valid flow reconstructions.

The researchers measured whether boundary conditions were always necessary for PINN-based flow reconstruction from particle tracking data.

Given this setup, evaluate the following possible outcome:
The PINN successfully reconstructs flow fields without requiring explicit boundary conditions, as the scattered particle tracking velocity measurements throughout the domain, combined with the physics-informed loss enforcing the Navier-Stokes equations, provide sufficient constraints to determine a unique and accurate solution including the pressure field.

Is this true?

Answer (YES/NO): YES